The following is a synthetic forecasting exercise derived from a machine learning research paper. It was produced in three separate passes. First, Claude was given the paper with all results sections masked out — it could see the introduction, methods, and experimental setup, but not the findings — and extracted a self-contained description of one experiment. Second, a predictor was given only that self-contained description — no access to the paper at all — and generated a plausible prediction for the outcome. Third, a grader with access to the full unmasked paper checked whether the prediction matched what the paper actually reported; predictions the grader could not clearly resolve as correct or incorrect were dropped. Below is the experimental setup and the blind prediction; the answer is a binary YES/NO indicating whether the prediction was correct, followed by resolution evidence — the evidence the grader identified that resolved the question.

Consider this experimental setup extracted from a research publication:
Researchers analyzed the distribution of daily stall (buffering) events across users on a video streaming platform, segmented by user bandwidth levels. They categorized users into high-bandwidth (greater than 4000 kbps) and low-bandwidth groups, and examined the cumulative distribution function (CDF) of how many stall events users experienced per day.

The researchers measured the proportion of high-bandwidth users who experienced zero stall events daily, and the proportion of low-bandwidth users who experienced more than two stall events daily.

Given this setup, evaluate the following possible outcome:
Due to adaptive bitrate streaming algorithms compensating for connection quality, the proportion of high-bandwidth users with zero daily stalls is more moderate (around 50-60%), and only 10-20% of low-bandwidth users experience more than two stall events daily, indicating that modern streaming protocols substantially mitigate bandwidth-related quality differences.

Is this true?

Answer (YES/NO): NO